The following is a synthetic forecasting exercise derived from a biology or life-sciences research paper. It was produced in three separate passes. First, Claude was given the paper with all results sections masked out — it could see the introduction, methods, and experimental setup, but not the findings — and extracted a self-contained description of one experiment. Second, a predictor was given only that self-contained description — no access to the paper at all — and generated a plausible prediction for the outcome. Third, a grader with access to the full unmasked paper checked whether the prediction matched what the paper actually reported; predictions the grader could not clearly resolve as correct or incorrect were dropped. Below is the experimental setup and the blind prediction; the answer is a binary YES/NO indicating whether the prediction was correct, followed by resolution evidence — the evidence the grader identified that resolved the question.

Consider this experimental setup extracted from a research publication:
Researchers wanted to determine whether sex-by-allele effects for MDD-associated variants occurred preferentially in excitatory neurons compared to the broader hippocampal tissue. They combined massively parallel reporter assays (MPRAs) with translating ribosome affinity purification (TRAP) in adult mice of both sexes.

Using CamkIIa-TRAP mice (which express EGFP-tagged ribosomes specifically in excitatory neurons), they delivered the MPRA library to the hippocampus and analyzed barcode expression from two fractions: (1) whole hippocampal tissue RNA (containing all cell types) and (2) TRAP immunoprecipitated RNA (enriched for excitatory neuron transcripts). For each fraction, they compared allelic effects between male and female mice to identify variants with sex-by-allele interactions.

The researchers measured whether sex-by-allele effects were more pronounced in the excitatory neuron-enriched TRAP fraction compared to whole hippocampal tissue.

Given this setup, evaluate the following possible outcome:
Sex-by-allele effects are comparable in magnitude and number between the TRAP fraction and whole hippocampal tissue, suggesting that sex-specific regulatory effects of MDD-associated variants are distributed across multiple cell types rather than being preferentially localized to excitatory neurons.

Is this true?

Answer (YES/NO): NO